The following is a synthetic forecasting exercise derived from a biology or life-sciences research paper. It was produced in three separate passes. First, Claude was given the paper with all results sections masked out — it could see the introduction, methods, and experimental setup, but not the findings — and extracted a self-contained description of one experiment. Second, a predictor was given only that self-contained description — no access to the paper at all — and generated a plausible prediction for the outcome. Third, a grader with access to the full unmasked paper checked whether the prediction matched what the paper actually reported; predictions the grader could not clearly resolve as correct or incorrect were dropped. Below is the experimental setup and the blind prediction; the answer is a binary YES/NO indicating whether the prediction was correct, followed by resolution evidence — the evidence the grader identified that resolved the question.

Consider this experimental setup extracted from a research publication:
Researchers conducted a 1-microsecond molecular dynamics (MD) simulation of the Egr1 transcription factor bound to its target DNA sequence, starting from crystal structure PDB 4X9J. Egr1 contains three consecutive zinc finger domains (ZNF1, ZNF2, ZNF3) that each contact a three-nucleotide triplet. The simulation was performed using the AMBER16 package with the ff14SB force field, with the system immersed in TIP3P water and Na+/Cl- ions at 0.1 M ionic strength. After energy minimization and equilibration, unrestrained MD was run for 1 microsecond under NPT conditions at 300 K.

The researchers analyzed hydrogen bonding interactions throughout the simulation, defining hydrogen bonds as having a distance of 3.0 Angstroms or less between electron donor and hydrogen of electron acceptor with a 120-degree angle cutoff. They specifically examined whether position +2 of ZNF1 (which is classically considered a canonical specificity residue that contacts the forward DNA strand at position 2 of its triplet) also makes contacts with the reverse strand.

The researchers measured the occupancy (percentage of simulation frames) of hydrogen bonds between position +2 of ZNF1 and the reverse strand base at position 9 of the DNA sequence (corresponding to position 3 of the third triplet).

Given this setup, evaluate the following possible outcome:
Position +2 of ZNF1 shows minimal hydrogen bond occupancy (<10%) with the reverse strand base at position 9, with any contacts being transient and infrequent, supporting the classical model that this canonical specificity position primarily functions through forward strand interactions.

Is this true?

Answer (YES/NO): NO